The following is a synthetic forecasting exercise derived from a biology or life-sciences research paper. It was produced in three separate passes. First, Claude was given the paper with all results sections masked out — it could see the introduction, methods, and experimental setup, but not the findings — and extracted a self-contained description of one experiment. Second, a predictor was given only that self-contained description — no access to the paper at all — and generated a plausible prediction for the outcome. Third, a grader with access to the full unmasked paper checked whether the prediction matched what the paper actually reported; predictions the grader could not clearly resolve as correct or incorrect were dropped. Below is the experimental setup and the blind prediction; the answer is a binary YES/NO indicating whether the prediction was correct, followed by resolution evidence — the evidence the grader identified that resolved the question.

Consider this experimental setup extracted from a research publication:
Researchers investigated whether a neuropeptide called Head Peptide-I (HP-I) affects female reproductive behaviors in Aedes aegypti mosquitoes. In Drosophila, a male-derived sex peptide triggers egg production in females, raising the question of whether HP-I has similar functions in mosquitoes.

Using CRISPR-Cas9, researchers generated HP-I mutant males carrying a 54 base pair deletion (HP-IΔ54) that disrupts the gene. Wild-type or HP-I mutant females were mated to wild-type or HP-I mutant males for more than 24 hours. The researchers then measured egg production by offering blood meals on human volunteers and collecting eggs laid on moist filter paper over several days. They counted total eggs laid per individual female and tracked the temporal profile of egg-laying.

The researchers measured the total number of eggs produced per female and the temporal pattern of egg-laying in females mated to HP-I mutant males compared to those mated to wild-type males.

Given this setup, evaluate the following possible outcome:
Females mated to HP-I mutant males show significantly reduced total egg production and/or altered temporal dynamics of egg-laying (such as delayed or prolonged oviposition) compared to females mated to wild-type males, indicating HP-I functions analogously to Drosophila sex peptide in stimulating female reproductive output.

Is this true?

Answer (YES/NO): NO